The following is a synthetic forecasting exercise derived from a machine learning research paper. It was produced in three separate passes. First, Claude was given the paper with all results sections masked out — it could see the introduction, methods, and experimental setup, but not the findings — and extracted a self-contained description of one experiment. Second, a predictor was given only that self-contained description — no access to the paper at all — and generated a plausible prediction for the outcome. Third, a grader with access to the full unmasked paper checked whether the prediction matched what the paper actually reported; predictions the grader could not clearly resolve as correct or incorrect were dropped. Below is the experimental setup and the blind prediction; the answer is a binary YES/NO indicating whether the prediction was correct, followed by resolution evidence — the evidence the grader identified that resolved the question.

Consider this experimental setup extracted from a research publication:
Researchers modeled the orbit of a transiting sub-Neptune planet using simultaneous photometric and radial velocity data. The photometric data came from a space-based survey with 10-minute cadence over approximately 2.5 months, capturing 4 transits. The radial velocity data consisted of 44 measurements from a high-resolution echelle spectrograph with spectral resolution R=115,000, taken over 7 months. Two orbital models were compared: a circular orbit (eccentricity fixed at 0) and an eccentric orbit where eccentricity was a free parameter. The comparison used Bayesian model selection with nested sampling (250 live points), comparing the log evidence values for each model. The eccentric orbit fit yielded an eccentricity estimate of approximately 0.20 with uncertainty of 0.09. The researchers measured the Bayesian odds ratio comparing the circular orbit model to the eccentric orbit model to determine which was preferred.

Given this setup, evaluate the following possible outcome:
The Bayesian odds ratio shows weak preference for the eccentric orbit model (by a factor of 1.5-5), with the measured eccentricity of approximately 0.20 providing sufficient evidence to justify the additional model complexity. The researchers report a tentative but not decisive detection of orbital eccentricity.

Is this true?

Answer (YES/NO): NO